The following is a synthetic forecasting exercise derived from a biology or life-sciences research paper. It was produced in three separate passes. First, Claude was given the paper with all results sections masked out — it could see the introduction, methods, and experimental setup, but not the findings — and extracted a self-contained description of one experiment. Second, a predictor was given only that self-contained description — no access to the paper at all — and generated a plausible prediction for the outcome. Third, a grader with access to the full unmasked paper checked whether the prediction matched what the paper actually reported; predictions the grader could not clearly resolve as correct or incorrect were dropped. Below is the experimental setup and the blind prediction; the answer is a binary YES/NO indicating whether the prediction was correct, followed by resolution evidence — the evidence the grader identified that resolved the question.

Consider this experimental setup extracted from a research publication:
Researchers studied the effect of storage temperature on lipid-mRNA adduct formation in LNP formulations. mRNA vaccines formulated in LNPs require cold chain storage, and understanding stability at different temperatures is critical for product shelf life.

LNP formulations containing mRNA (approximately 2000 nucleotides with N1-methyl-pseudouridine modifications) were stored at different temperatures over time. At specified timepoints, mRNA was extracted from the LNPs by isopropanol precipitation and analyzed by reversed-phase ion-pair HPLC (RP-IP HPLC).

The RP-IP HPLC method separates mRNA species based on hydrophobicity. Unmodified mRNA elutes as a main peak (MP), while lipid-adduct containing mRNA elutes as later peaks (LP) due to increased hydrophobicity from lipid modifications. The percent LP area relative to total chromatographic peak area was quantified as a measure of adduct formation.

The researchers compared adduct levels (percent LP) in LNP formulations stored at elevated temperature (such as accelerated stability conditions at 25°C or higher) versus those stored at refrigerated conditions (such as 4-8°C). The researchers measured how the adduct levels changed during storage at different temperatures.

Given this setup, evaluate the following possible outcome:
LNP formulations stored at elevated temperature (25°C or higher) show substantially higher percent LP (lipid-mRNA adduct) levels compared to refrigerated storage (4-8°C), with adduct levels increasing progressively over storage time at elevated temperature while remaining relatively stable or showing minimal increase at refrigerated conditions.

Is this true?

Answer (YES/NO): YES